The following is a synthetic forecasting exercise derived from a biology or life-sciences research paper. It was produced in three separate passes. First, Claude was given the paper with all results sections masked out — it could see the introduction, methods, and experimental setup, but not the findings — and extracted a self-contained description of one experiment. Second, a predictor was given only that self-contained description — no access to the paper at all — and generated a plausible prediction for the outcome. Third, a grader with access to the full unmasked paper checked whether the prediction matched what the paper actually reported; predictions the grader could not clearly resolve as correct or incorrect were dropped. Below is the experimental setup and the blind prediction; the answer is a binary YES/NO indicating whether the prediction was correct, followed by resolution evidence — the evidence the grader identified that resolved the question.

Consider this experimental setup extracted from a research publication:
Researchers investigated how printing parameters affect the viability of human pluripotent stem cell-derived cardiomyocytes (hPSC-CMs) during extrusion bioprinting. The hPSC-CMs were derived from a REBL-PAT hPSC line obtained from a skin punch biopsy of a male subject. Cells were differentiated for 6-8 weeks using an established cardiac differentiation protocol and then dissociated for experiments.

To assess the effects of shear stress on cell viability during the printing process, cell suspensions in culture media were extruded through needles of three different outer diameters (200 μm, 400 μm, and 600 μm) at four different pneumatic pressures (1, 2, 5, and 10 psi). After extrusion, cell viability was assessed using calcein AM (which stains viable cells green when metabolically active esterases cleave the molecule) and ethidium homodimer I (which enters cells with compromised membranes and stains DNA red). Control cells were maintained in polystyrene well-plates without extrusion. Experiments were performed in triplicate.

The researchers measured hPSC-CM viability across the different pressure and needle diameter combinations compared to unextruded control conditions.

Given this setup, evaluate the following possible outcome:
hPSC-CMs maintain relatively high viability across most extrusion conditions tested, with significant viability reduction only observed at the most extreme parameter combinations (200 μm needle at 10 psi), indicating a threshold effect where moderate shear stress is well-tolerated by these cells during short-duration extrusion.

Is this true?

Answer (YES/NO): NO